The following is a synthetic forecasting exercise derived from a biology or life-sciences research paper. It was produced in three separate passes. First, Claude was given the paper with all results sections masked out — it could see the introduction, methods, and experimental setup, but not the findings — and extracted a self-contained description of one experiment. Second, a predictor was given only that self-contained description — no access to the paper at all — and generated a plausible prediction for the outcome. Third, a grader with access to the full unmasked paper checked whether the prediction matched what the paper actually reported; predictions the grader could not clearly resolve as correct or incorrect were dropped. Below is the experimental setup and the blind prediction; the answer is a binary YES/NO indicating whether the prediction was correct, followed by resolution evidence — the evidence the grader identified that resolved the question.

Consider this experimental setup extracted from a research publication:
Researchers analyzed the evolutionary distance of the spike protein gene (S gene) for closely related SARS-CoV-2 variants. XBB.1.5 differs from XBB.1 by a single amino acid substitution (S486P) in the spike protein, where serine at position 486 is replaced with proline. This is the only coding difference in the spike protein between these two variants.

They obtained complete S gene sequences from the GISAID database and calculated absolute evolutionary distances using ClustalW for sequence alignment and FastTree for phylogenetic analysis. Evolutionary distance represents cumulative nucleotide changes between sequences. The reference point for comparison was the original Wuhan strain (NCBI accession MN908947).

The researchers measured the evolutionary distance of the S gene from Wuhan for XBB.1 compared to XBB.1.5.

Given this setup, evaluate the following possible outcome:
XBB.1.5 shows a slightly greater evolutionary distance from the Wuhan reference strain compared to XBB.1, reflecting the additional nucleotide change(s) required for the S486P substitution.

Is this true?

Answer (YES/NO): YES